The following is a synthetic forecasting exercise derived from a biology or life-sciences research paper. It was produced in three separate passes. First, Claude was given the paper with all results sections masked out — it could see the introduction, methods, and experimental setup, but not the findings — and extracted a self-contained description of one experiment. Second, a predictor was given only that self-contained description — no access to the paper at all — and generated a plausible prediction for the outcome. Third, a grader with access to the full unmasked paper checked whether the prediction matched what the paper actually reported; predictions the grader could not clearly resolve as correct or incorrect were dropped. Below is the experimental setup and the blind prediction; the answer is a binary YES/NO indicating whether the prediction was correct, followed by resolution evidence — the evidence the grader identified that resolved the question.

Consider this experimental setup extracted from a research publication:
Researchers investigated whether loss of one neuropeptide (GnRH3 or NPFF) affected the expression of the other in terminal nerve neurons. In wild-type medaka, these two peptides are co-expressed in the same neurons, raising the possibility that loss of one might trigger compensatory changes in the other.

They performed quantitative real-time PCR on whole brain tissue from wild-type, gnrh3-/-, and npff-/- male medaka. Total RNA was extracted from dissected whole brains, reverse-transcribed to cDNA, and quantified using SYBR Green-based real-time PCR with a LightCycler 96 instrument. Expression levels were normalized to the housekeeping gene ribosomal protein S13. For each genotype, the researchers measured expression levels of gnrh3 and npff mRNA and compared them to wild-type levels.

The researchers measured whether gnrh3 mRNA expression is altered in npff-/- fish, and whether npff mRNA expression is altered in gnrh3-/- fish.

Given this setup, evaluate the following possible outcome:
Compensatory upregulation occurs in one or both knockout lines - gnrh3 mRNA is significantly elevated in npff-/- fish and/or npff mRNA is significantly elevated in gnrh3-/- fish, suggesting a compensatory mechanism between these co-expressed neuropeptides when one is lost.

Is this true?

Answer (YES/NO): NO